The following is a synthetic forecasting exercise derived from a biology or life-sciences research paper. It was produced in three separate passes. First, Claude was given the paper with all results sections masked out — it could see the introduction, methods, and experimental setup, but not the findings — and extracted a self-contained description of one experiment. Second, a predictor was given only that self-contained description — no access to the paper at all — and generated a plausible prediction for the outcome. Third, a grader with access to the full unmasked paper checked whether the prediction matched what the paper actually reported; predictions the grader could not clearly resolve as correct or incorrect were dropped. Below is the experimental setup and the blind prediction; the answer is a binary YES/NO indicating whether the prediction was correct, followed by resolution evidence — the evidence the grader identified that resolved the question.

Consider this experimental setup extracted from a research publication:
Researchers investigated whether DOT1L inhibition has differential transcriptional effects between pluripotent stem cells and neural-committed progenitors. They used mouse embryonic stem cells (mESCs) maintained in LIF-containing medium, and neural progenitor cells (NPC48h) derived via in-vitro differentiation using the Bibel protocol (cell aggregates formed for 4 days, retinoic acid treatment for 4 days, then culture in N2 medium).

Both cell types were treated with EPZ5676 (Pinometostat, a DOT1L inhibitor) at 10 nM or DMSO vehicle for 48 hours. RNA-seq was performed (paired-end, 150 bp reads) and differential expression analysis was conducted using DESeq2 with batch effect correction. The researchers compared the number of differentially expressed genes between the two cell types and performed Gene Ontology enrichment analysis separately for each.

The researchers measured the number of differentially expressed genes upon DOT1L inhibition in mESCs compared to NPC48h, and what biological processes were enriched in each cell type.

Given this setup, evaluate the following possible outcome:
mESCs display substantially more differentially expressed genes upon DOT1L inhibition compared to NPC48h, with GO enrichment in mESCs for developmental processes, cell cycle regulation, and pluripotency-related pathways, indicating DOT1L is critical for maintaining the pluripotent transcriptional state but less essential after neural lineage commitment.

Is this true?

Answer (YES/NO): NO